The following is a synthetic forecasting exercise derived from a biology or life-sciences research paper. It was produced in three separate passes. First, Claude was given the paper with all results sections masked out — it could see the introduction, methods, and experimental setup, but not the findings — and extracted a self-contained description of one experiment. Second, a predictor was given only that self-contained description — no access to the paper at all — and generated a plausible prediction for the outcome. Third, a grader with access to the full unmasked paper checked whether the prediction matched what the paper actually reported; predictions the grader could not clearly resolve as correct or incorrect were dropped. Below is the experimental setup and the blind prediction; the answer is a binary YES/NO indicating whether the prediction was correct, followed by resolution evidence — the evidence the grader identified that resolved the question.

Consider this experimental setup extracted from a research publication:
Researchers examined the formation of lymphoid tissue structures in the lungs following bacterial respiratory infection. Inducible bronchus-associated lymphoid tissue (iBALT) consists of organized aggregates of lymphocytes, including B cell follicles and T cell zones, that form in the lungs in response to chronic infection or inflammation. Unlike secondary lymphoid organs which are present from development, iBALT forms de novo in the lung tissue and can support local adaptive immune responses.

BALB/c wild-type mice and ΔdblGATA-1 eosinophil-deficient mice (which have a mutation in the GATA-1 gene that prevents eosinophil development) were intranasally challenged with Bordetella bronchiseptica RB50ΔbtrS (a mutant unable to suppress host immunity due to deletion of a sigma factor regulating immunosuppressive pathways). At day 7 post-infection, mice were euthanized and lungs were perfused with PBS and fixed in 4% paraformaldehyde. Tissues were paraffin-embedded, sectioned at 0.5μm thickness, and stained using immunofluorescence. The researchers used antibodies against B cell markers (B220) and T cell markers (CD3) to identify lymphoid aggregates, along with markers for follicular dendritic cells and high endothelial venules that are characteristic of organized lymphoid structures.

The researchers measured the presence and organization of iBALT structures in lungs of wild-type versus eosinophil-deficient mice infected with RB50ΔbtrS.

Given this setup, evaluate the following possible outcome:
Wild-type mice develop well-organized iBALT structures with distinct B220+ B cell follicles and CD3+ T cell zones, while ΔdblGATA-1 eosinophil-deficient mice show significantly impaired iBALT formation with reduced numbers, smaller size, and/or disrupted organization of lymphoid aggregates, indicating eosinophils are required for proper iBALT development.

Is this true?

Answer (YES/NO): YES